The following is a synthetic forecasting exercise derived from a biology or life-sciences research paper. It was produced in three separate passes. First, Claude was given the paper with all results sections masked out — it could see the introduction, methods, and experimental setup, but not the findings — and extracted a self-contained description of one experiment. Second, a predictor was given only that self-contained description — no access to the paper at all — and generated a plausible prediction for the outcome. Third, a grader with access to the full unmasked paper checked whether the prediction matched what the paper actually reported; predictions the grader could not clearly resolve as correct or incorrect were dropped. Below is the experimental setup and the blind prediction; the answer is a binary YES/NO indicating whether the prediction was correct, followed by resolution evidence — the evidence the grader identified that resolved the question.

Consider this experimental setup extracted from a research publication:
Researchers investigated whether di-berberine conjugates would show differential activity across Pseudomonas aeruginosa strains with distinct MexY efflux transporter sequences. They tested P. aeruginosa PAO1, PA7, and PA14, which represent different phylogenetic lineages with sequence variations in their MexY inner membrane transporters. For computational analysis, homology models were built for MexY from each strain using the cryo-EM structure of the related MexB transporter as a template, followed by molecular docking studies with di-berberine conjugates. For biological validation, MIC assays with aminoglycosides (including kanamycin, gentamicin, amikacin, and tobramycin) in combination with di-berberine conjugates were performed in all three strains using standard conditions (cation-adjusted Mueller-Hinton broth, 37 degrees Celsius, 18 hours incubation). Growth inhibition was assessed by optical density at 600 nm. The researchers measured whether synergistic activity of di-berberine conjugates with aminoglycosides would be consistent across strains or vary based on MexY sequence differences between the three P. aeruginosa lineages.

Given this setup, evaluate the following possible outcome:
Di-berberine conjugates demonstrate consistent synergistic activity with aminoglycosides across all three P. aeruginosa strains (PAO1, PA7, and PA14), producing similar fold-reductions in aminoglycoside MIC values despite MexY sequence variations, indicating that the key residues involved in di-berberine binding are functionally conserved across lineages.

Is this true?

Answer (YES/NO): NO